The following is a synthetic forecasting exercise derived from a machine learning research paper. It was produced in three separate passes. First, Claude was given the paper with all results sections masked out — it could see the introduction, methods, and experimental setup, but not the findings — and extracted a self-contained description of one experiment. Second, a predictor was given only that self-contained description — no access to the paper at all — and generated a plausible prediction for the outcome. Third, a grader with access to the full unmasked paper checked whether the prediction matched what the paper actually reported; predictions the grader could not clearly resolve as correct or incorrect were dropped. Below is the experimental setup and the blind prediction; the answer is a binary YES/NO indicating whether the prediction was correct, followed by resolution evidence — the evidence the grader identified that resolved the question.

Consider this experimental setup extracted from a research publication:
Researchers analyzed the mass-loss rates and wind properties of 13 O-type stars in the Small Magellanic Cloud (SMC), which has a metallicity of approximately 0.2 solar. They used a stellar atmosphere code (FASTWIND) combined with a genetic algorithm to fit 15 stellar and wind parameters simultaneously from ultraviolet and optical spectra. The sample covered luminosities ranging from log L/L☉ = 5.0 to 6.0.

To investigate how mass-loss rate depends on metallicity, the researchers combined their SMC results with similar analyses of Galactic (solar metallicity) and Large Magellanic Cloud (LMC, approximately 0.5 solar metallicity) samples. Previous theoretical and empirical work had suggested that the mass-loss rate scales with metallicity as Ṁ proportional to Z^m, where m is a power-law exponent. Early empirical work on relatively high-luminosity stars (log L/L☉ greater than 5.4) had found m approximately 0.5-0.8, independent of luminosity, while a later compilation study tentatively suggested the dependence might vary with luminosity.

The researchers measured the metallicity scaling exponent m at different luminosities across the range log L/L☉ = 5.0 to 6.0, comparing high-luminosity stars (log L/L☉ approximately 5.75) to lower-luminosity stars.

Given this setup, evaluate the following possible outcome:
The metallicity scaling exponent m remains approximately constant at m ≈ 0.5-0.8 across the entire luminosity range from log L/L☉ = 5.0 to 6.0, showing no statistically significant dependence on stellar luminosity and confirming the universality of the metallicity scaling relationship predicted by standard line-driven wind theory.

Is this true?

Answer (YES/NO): NO